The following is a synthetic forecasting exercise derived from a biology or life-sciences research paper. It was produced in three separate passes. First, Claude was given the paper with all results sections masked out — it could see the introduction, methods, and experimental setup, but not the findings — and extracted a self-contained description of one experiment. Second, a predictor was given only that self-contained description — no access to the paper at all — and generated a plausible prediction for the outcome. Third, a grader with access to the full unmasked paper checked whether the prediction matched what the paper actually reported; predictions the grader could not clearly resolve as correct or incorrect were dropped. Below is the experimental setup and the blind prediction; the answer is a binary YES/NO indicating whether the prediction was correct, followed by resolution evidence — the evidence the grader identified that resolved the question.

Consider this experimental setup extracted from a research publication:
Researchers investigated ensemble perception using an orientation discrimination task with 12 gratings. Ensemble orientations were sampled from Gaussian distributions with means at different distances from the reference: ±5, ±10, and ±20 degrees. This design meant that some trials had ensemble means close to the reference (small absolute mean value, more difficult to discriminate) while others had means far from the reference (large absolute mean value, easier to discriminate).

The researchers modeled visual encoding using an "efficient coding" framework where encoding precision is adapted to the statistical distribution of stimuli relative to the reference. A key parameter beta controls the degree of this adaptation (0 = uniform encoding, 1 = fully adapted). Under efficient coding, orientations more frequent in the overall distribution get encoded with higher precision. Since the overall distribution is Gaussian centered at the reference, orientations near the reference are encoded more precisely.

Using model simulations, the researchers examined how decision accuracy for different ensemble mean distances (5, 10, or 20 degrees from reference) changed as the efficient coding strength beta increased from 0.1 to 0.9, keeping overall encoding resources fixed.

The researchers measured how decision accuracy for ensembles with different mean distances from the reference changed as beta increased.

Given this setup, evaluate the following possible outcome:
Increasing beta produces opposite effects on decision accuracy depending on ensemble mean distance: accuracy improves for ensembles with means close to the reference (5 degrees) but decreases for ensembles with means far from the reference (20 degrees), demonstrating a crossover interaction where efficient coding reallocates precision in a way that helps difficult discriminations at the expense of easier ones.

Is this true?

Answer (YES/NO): NO